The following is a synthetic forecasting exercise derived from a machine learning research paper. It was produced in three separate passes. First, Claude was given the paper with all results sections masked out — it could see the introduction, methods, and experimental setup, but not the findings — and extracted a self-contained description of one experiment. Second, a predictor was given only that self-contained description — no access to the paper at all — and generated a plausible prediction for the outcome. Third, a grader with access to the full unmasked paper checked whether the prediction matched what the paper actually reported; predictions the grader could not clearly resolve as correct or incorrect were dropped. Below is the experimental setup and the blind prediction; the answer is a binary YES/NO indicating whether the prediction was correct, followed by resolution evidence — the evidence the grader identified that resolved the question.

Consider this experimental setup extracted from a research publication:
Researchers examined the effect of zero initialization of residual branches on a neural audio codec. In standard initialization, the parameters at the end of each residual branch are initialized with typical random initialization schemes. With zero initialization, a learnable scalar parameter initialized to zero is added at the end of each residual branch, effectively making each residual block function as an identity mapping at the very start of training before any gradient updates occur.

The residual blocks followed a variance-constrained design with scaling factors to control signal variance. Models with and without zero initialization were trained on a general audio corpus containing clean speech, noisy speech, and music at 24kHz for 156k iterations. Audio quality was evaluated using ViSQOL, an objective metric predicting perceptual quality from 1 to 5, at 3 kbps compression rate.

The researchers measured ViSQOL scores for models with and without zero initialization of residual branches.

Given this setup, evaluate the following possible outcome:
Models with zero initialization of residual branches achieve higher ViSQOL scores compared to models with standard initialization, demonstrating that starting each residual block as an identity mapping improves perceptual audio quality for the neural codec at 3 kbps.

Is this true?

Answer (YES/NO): YES